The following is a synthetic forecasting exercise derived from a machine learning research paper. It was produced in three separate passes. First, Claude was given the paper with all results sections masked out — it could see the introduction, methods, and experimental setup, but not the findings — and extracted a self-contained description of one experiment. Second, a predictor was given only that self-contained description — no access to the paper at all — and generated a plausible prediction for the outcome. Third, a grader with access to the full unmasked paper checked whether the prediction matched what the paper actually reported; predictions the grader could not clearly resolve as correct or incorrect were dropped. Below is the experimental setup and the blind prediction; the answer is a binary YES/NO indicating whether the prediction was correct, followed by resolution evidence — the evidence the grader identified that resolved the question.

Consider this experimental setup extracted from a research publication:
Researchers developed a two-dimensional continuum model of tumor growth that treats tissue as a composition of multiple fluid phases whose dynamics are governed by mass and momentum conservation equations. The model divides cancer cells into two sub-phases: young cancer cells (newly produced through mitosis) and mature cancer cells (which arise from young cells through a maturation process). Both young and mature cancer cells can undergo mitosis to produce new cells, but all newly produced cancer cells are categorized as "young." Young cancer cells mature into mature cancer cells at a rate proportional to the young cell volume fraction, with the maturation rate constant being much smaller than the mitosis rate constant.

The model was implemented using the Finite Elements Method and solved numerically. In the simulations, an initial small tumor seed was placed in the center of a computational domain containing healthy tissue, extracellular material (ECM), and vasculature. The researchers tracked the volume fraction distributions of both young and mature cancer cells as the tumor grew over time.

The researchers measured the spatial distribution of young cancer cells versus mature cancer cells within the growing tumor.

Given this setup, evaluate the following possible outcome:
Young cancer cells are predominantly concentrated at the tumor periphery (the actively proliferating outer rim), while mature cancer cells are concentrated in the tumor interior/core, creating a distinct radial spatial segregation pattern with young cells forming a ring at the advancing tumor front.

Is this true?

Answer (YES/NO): YES